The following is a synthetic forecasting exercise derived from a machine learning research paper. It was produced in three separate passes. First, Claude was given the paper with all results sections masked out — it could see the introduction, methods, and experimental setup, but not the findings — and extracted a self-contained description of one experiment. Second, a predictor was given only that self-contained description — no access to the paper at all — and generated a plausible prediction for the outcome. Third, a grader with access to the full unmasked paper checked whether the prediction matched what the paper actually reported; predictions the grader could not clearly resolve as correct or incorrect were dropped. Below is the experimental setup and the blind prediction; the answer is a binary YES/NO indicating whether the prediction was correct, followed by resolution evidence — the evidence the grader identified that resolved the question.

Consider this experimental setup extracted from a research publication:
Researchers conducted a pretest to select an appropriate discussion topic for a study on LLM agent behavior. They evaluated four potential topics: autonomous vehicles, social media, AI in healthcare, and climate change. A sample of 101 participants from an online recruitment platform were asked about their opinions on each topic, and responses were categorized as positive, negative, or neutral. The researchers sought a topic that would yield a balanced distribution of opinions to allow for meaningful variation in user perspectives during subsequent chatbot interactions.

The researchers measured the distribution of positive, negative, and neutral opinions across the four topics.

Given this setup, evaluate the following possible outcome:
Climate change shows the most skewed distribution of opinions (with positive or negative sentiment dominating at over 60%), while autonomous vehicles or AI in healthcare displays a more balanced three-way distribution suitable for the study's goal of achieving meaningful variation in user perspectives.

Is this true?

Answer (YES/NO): NO